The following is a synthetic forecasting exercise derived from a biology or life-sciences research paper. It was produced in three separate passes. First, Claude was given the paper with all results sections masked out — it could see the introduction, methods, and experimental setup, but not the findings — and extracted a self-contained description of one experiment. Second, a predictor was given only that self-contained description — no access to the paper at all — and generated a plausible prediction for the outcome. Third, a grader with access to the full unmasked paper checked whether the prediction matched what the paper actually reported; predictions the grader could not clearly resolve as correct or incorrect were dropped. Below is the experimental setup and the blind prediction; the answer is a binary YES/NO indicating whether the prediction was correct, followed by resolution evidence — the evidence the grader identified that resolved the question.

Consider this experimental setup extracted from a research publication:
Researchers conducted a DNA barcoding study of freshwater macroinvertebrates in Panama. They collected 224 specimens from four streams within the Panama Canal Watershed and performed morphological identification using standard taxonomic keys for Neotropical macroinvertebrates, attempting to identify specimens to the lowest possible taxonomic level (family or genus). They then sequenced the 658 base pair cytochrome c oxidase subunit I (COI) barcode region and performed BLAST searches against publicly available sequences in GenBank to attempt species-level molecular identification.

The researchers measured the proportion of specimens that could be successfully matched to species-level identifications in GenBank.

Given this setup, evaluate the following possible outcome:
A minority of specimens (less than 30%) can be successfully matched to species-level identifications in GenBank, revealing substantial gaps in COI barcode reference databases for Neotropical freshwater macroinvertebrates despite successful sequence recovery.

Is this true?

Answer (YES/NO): YES